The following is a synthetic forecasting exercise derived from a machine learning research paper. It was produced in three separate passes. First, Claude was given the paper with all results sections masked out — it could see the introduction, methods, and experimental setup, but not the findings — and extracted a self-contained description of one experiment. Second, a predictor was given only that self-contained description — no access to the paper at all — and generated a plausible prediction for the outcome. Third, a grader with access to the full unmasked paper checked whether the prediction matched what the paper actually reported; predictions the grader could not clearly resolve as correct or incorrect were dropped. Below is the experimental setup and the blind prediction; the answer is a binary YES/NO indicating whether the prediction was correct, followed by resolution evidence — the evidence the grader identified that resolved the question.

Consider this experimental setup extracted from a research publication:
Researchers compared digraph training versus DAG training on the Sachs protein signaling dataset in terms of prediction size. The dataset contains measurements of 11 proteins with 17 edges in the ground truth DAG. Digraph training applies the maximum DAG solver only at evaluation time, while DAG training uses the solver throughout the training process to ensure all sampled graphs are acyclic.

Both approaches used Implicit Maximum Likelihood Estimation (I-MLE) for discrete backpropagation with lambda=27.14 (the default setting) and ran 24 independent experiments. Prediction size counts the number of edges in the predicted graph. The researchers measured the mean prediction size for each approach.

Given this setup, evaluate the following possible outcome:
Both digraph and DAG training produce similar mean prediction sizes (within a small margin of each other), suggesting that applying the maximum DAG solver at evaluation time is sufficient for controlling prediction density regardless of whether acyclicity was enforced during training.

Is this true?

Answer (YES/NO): NO